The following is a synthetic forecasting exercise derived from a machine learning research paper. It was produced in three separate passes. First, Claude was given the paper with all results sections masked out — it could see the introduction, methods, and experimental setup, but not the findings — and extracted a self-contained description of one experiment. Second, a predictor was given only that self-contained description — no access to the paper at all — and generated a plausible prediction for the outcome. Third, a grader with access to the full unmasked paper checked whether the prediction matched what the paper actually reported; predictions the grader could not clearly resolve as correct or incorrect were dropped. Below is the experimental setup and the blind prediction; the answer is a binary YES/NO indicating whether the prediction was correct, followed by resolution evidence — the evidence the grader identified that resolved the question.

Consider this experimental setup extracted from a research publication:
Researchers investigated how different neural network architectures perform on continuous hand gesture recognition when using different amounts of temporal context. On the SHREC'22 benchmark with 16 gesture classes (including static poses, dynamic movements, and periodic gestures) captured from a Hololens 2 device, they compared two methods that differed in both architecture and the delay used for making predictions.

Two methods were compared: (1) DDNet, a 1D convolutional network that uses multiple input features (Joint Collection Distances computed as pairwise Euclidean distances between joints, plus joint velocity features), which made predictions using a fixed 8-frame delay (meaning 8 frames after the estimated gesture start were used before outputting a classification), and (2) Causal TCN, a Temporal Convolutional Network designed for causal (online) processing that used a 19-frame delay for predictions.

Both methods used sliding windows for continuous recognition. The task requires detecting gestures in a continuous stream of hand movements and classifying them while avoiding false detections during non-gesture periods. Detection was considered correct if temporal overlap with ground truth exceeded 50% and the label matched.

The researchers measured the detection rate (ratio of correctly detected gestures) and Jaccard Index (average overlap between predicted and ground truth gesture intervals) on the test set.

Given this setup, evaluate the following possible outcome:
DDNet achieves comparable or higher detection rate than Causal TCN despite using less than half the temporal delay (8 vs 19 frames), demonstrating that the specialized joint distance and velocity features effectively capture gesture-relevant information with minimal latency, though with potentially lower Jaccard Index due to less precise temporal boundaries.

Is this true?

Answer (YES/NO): NO